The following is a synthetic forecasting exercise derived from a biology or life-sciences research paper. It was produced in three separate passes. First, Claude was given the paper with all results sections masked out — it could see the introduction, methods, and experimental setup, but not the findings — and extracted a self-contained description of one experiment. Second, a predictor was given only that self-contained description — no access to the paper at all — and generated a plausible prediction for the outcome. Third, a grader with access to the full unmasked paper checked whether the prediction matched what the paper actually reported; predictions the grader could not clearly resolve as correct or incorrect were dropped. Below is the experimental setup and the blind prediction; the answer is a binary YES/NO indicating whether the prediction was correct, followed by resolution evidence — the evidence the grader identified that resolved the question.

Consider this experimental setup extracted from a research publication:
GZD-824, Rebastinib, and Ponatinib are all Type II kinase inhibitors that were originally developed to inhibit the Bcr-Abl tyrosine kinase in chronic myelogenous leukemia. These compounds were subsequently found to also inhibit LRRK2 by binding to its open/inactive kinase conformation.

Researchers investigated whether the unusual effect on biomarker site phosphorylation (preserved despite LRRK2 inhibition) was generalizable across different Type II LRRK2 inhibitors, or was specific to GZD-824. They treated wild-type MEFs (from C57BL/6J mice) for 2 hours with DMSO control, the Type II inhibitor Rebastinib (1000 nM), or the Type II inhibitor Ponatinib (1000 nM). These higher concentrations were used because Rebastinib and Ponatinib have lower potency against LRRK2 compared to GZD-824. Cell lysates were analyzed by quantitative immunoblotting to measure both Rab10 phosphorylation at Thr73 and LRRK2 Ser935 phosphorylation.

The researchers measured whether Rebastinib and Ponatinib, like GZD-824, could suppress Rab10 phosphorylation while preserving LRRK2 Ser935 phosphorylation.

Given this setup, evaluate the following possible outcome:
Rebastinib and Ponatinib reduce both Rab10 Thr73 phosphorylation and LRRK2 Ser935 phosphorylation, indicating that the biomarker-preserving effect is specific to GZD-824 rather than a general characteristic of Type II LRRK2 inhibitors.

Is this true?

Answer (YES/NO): NO